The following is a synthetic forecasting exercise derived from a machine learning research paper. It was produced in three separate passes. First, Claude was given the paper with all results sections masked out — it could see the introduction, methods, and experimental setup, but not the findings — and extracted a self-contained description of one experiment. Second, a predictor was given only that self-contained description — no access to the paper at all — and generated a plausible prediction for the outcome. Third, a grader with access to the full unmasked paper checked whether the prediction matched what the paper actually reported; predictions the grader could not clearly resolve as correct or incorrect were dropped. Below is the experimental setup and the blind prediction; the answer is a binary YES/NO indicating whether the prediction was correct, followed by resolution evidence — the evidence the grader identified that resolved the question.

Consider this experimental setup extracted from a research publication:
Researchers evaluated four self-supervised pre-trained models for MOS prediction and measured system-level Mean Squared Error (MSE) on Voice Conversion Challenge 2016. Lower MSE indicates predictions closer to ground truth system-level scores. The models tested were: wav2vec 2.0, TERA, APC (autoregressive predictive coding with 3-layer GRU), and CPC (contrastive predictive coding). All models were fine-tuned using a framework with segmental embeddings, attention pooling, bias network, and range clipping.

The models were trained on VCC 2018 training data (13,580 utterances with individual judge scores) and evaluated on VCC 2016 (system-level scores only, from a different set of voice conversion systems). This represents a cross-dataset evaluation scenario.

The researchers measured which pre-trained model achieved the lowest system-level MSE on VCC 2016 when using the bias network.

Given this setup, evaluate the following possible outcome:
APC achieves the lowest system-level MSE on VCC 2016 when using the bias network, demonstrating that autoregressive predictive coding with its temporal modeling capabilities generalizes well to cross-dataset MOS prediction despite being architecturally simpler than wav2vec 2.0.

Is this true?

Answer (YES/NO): NO